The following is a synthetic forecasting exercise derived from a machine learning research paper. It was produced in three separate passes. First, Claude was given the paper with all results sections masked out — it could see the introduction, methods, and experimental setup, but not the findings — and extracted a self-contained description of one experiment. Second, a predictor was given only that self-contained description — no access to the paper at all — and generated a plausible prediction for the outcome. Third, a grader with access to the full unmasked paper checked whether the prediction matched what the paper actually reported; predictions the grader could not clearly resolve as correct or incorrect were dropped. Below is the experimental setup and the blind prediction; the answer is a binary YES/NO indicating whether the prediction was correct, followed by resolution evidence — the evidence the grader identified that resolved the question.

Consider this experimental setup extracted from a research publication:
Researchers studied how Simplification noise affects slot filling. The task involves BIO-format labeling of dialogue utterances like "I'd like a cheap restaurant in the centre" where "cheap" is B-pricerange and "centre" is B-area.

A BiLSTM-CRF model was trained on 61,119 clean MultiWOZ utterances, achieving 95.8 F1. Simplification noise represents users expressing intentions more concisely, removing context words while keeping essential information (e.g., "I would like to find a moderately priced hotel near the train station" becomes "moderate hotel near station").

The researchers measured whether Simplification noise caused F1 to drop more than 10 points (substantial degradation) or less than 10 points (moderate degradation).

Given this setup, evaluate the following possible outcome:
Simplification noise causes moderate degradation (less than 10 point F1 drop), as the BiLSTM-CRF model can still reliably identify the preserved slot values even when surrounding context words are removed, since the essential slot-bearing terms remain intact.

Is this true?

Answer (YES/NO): YES